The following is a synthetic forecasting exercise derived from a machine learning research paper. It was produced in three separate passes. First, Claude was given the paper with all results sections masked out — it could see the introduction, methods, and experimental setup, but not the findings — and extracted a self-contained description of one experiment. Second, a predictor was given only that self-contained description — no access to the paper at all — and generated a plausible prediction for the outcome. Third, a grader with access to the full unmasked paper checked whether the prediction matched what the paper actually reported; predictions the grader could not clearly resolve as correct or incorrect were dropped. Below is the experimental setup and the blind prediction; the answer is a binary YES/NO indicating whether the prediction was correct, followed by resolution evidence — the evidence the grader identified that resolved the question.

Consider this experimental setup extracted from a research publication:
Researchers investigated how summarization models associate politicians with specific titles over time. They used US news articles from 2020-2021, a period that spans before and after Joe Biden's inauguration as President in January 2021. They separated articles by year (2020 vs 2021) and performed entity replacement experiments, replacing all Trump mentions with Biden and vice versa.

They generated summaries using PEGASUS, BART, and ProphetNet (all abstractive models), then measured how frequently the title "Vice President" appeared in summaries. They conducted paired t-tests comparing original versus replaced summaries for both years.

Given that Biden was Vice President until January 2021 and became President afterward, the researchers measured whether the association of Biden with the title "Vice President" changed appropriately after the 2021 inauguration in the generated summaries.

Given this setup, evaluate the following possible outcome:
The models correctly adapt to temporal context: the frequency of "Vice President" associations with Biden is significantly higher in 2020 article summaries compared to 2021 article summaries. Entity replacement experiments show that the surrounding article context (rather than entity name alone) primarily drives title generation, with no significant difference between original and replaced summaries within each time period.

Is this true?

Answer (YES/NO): NO